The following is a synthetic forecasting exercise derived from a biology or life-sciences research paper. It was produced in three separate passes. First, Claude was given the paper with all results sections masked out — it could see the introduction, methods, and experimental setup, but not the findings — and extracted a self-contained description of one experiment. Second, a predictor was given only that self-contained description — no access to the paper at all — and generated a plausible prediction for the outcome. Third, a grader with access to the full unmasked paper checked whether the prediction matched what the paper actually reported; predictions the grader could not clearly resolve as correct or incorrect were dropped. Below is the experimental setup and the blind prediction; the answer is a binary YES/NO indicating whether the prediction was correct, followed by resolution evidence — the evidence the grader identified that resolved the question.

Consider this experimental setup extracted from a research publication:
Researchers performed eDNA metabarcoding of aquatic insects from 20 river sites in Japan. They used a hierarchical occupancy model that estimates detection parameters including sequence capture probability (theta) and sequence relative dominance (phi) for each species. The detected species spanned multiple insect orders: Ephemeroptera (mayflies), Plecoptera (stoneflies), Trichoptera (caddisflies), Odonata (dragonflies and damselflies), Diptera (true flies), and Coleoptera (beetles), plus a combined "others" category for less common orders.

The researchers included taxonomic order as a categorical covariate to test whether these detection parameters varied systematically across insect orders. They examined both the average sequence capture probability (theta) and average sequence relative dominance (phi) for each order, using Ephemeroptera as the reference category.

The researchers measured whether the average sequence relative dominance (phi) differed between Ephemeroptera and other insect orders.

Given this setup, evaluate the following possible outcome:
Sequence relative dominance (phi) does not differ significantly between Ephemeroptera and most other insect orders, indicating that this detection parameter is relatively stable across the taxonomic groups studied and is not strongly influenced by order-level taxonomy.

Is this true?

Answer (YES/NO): NO